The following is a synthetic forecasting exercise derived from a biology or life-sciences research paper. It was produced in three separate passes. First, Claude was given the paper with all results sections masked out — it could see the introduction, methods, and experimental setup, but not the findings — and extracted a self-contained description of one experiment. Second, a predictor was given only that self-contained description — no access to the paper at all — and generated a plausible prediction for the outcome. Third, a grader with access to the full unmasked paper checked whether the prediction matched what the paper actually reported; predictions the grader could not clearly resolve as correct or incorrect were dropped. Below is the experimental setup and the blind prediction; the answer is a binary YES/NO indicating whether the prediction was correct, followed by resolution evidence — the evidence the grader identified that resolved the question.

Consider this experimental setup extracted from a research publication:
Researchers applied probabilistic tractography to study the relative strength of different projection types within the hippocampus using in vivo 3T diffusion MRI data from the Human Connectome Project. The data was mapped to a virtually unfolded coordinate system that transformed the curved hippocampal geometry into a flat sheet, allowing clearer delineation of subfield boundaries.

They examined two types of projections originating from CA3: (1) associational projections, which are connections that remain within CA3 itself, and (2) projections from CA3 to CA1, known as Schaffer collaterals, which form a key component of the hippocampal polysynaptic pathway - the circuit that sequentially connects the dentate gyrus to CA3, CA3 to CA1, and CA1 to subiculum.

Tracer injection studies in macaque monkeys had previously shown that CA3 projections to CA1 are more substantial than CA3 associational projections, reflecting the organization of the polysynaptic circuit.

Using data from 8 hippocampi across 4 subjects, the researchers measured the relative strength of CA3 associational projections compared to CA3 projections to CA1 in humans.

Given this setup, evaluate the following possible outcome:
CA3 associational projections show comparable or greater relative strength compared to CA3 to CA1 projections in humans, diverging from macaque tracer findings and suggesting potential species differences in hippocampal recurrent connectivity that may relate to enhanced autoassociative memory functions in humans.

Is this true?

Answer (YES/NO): NO